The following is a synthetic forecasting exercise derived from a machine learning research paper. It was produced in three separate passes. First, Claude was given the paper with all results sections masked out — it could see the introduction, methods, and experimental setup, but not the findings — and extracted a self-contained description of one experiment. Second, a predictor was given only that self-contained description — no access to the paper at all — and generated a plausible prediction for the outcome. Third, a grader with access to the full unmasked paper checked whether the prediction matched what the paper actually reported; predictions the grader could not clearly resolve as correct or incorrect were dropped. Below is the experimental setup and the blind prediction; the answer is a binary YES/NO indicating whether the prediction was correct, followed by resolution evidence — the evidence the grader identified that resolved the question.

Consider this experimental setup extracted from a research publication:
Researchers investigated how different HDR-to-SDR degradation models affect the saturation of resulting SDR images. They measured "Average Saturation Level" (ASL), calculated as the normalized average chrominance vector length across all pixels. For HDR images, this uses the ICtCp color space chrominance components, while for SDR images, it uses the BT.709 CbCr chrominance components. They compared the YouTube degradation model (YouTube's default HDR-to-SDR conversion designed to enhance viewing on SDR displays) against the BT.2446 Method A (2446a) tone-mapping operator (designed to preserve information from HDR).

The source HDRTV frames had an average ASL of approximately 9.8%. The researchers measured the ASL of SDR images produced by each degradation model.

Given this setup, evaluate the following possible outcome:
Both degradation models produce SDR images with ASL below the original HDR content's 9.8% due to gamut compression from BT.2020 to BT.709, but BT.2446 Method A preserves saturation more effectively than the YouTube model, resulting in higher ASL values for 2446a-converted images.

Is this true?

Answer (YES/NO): NO